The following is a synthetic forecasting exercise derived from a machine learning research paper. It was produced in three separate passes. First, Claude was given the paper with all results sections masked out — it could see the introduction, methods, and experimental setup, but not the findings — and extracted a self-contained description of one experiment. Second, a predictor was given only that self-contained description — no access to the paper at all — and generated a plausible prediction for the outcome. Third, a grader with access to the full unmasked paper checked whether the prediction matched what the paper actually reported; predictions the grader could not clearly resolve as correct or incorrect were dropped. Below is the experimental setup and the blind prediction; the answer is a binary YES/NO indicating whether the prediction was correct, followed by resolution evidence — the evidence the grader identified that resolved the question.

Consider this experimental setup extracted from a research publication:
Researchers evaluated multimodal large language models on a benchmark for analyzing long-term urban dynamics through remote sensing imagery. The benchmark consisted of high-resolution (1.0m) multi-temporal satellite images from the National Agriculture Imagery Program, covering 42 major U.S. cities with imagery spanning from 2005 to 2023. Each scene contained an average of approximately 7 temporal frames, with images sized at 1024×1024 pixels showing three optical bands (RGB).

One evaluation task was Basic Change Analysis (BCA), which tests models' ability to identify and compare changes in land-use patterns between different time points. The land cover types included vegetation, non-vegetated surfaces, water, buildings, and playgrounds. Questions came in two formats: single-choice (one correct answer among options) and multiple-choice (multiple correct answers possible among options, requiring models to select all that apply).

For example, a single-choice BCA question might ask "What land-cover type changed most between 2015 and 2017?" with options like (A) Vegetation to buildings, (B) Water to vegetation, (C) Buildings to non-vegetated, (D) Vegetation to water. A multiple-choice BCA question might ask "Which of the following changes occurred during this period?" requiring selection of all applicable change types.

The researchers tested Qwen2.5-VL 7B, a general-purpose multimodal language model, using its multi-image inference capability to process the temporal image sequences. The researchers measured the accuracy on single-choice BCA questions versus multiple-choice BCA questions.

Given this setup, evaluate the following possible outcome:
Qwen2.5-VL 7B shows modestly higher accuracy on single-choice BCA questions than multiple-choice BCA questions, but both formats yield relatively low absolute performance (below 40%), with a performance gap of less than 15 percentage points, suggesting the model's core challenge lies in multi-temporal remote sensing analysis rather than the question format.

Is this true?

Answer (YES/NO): NO